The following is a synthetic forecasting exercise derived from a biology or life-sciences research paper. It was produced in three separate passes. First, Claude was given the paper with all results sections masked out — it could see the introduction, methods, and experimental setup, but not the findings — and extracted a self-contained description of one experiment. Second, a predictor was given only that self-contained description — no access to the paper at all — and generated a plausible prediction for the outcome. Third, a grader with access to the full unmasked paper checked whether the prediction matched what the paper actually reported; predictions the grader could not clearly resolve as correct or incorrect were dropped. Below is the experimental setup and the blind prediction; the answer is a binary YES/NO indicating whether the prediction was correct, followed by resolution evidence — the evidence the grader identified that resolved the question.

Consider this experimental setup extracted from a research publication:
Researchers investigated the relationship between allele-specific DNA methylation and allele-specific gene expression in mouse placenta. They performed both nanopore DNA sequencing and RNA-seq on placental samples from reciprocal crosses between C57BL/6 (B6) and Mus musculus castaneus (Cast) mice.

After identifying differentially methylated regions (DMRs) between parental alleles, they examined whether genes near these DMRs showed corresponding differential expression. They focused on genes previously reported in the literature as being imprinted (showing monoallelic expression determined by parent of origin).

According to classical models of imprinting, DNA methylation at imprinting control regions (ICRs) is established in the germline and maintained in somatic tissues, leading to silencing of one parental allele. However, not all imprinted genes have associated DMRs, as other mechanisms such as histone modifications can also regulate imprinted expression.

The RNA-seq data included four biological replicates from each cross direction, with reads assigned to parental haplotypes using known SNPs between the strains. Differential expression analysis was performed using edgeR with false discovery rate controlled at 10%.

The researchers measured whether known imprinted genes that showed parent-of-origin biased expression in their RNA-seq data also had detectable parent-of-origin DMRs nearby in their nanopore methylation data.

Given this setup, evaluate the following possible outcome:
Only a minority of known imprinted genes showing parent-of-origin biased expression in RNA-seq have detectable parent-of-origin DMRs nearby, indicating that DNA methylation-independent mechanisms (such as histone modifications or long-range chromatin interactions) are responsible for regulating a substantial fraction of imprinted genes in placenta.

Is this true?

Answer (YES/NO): NO